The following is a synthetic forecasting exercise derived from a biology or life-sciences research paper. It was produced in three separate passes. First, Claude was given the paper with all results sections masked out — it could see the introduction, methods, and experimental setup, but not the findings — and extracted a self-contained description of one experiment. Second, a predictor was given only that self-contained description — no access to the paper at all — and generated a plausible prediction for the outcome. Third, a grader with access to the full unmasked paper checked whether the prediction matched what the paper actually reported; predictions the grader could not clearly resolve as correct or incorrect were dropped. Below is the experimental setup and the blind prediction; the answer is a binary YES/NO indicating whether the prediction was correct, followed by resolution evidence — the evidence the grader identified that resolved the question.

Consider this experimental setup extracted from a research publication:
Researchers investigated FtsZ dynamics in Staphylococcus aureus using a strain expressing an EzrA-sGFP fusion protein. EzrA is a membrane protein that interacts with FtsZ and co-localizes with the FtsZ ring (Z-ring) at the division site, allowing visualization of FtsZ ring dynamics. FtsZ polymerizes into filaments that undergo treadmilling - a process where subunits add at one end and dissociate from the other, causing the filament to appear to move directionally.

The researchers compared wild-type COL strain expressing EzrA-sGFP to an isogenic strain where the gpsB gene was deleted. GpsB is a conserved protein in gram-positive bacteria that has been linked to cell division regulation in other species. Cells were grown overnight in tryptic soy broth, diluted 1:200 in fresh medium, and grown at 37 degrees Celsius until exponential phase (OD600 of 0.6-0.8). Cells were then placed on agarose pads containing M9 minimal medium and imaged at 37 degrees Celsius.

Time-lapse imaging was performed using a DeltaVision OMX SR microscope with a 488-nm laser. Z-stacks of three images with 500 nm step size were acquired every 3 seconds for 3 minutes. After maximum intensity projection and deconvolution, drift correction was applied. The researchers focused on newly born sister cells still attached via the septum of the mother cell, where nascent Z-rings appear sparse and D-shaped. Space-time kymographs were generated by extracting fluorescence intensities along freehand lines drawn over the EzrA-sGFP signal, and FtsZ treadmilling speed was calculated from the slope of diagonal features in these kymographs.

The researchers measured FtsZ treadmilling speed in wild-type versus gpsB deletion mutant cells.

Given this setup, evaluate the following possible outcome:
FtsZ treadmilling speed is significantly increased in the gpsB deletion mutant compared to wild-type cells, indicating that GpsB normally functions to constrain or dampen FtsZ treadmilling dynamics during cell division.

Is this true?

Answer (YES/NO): NO